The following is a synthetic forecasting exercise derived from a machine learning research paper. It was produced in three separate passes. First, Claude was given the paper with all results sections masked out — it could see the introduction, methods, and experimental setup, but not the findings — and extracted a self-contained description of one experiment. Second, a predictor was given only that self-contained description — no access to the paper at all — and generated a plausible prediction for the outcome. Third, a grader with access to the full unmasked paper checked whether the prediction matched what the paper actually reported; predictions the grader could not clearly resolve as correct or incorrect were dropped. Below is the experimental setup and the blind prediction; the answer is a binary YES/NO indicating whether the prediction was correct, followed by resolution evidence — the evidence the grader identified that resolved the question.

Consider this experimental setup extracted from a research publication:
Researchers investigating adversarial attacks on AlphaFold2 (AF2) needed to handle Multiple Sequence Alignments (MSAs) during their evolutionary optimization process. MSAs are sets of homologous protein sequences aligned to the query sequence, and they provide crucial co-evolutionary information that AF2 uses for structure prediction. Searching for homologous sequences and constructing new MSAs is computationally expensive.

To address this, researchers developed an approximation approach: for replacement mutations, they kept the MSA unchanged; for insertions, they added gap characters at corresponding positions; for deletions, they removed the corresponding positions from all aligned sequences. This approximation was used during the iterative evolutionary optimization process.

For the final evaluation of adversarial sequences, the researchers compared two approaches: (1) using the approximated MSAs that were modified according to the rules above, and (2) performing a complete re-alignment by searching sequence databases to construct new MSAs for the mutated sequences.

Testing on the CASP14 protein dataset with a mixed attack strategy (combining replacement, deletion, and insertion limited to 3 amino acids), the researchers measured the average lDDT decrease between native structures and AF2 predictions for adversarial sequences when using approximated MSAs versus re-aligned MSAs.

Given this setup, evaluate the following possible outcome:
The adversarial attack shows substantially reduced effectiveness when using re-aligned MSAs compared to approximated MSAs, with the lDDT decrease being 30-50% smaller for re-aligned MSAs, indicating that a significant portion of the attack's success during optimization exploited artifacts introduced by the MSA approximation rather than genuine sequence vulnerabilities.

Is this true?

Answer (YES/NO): NO